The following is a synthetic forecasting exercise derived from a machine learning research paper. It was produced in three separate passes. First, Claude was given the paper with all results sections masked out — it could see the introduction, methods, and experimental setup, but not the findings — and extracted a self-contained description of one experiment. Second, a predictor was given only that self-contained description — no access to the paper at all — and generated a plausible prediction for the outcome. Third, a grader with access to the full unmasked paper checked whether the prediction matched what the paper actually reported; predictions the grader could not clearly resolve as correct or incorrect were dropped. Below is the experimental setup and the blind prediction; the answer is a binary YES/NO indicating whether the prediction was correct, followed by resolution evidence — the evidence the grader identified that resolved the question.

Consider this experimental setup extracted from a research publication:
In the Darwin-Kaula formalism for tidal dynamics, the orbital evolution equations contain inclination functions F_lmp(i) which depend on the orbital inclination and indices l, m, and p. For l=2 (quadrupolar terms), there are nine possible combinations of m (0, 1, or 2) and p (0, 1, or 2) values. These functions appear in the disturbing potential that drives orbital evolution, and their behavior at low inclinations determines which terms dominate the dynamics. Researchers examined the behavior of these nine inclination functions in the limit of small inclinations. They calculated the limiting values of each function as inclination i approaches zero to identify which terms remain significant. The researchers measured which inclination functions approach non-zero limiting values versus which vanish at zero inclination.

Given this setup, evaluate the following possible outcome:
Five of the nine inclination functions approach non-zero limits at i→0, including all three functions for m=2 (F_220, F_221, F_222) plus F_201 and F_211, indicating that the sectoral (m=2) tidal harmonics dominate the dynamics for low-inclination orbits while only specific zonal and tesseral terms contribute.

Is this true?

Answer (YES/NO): NO